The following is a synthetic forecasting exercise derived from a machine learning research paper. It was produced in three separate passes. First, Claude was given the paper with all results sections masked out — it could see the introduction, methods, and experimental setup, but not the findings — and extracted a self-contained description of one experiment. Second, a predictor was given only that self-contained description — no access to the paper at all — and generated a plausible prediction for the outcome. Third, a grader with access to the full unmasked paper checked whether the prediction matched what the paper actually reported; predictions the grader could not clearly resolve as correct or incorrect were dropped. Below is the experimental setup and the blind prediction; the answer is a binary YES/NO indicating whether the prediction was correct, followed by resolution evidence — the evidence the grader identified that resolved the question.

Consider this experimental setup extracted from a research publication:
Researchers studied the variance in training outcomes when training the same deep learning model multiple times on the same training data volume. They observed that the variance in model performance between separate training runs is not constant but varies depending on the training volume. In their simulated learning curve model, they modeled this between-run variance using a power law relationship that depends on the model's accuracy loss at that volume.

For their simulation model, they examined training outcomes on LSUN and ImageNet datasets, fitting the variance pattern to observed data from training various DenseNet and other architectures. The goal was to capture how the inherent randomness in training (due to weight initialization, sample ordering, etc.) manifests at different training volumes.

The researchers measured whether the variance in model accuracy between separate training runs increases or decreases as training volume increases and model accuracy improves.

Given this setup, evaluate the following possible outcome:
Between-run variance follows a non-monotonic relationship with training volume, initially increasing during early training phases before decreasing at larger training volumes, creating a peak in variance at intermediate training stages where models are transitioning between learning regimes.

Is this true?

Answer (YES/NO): NO